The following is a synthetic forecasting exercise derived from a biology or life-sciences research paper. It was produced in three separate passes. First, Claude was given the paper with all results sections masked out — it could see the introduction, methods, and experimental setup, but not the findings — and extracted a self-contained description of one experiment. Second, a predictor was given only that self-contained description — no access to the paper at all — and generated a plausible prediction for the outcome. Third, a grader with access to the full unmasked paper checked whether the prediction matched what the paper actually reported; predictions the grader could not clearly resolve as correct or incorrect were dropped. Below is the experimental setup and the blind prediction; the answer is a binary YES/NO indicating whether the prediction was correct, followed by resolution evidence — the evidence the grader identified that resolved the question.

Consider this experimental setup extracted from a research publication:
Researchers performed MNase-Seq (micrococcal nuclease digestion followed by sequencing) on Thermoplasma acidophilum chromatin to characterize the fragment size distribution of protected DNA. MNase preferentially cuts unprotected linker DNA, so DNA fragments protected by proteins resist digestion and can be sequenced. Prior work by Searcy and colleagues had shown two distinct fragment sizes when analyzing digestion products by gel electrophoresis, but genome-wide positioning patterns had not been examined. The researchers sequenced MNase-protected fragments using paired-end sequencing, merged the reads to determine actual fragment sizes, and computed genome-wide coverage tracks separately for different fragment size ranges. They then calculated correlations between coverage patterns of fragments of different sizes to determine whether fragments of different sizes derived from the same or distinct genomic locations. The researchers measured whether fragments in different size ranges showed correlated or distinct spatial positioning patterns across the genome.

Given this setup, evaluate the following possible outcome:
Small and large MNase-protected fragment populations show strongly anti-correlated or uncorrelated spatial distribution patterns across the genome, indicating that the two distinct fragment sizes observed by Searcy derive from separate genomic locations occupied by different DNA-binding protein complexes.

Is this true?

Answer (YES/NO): NO